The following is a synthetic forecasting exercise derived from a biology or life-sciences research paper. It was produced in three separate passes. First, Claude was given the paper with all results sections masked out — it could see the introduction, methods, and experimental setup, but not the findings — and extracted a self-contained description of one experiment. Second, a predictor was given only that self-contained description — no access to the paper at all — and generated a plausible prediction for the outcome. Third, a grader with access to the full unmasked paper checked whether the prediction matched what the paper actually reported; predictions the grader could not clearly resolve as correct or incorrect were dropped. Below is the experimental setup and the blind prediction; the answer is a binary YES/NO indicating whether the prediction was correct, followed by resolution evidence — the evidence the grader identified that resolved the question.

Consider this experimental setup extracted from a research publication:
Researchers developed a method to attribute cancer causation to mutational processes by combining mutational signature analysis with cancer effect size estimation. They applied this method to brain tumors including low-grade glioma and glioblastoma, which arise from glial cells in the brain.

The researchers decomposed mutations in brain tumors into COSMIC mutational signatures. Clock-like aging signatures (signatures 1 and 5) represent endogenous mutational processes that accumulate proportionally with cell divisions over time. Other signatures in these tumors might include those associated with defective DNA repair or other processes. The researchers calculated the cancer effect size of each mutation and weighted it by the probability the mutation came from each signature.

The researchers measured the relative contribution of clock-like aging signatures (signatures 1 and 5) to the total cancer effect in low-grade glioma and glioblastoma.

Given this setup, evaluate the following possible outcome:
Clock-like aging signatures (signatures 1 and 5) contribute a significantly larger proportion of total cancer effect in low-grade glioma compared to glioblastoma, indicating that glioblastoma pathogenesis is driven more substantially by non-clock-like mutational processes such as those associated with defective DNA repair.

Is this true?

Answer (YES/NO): NO